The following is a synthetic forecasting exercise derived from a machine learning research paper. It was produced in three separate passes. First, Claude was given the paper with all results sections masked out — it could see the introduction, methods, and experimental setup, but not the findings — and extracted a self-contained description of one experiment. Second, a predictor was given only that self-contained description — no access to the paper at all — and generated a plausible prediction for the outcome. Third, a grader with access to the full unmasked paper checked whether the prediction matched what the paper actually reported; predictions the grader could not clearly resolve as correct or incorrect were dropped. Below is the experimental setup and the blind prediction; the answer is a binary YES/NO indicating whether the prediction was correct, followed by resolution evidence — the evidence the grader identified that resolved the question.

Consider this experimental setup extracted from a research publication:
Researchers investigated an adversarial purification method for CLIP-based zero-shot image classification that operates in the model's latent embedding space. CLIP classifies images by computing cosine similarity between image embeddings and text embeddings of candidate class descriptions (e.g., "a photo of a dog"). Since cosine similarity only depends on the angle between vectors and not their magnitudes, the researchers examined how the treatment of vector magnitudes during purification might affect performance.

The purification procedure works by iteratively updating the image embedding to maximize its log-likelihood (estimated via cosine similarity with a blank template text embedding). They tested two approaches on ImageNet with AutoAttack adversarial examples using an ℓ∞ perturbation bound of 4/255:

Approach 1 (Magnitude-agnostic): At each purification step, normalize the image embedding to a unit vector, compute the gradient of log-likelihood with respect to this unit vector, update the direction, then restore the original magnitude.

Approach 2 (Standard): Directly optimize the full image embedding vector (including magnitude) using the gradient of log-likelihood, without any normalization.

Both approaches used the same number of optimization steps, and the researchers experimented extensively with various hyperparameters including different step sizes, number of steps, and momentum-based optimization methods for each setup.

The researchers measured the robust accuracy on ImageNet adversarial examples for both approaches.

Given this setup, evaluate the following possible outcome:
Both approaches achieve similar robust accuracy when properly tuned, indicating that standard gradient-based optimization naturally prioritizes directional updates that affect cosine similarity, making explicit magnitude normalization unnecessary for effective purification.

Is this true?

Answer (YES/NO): NO